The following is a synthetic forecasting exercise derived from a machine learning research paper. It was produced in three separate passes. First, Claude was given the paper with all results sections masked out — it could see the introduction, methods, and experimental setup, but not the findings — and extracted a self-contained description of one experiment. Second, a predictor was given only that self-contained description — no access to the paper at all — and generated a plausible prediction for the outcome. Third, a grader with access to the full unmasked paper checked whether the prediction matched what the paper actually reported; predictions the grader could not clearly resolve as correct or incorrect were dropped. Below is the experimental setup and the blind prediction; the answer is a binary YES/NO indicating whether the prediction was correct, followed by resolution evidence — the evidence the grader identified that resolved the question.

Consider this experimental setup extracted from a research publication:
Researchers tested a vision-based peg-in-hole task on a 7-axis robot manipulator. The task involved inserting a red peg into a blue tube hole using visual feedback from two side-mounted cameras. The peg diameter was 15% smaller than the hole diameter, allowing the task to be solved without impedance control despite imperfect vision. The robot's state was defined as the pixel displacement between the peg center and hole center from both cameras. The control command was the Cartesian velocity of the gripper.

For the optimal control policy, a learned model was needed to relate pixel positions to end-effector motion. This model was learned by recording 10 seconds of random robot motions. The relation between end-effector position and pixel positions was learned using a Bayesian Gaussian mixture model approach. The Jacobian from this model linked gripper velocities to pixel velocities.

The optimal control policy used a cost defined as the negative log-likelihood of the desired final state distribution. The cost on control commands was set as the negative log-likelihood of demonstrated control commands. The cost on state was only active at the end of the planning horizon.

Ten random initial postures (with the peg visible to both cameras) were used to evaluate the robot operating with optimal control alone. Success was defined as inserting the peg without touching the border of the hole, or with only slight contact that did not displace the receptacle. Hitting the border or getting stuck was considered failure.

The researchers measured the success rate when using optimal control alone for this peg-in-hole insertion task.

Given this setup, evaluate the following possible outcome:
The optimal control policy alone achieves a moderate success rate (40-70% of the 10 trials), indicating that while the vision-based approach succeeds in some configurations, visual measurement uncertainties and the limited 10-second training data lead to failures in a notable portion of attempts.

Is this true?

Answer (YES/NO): NO